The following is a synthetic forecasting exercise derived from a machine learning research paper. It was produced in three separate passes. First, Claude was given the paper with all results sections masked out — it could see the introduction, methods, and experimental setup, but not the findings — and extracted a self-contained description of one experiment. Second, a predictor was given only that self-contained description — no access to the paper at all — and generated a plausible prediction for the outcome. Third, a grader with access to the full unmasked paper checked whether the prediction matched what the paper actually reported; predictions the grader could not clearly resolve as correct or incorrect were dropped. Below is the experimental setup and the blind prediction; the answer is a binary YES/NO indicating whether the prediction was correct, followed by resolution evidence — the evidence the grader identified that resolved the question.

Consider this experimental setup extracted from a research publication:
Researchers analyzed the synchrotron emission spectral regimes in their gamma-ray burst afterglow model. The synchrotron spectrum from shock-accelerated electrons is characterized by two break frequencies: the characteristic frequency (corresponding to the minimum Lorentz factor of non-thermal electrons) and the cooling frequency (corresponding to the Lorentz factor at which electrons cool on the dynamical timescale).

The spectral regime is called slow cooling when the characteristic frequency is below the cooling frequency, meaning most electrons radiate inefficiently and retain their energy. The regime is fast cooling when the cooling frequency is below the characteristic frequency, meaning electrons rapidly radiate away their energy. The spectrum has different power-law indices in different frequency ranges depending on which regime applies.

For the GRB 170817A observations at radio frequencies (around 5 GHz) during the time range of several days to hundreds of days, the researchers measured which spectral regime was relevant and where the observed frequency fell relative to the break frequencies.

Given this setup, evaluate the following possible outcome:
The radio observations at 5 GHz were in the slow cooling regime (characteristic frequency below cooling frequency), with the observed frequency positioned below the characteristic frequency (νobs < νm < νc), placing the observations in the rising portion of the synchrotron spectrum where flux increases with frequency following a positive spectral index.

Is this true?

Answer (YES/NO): NO